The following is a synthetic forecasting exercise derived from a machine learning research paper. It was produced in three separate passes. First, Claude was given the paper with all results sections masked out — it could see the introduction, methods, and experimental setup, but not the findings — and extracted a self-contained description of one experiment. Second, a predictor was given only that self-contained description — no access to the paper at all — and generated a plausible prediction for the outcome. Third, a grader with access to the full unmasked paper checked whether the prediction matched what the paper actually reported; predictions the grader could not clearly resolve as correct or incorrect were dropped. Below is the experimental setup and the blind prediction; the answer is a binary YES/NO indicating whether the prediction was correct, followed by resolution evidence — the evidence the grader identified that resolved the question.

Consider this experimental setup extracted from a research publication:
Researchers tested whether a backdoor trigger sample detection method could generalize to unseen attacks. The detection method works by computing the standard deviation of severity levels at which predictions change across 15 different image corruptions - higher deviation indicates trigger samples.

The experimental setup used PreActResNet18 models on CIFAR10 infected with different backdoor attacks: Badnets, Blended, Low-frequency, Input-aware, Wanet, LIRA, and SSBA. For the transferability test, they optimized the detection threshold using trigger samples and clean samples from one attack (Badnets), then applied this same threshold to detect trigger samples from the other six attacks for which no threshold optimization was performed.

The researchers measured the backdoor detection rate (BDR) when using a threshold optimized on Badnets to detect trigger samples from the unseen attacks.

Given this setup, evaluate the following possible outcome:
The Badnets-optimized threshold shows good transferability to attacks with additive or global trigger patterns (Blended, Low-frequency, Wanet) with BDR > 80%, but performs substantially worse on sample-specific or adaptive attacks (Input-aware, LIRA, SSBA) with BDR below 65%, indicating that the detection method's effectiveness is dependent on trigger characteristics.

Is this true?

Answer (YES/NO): NO